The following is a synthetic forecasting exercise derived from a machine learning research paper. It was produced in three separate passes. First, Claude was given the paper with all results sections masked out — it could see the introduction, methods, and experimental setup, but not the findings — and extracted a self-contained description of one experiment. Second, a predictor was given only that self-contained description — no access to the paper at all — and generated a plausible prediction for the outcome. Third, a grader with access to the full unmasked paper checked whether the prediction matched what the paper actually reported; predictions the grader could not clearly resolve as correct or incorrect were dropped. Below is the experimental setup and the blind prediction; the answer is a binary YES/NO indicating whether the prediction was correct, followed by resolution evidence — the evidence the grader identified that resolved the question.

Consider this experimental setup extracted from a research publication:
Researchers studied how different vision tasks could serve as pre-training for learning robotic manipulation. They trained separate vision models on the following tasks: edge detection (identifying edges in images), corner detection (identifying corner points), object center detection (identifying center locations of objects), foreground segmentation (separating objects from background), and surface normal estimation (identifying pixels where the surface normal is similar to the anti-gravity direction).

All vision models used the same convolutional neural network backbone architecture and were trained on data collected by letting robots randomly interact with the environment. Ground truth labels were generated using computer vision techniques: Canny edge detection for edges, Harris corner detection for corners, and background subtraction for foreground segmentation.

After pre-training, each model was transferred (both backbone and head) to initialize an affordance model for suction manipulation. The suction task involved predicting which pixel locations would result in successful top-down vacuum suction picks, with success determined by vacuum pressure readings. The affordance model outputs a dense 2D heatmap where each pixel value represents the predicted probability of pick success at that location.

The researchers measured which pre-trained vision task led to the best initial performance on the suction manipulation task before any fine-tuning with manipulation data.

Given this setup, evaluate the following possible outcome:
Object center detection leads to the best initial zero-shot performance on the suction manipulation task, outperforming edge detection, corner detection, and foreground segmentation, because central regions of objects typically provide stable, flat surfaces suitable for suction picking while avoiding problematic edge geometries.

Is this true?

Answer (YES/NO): NO